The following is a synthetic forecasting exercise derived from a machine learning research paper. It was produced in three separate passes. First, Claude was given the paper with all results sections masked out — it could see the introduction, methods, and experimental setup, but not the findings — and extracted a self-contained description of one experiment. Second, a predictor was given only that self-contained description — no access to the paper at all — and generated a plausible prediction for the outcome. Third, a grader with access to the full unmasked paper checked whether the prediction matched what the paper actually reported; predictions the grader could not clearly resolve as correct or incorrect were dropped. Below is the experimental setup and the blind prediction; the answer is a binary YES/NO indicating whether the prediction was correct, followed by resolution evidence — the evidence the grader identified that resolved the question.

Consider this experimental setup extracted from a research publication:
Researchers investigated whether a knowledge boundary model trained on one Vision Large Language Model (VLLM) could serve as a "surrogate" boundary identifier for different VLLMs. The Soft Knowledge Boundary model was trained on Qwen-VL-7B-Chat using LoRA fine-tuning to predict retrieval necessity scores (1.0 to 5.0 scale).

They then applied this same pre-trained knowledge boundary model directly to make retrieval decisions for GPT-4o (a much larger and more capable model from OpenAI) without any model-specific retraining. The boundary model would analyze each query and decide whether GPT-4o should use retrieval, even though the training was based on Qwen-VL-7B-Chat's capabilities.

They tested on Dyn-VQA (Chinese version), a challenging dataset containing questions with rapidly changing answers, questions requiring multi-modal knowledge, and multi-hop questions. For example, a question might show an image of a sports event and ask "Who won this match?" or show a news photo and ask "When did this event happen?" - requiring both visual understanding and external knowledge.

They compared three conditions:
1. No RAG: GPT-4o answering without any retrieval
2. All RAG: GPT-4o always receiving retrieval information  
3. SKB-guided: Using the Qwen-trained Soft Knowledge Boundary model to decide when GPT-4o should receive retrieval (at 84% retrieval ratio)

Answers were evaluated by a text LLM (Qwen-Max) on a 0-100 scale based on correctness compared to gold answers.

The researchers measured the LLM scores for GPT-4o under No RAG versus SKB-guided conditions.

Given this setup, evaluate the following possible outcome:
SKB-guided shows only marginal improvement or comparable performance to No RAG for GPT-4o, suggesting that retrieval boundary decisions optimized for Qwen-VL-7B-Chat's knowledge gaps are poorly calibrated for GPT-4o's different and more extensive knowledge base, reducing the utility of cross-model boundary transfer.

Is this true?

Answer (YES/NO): NO